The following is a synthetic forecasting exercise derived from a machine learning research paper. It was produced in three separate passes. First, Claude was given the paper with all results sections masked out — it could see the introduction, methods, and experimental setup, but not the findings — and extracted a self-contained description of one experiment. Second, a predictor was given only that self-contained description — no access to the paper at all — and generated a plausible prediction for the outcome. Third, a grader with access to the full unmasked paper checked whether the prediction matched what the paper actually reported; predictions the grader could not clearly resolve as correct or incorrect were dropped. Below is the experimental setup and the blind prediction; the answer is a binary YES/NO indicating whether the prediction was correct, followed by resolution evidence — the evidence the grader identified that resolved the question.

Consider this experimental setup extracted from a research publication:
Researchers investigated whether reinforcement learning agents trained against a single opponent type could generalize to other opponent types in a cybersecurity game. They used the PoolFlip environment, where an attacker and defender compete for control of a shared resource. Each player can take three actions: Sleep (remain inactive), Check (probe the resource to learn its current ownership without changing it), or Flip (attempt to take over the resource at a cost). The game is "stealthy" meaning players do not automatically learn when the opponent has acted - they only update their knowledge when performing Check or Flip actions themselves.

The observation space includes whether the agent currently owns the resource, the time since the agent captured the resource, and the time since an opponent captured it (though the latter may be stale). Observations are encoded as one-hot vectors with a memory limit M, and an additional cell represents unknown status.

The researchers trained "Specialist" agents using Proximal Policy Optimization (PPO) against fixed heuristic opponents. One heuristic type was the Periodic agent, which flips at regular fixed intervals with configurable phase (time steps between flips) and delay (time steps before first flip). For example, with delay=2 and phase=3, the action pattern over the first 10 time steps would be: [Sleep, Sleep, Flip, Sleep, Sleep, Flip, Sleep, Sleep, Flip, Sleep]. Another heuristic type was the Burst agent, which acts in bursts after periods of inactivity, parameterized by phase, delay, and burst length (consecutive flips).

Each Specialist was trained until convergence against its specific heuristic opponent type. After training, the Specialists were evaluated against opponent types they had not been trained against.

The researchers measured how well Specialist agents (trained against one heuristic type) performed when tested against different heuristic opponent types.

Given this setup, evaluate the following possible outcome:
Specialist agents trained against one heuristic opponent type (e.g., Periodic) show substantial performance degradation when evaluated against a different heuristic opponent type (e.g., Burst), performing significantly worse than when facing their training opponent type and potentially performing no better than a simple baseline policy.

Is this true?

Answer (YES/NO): YES